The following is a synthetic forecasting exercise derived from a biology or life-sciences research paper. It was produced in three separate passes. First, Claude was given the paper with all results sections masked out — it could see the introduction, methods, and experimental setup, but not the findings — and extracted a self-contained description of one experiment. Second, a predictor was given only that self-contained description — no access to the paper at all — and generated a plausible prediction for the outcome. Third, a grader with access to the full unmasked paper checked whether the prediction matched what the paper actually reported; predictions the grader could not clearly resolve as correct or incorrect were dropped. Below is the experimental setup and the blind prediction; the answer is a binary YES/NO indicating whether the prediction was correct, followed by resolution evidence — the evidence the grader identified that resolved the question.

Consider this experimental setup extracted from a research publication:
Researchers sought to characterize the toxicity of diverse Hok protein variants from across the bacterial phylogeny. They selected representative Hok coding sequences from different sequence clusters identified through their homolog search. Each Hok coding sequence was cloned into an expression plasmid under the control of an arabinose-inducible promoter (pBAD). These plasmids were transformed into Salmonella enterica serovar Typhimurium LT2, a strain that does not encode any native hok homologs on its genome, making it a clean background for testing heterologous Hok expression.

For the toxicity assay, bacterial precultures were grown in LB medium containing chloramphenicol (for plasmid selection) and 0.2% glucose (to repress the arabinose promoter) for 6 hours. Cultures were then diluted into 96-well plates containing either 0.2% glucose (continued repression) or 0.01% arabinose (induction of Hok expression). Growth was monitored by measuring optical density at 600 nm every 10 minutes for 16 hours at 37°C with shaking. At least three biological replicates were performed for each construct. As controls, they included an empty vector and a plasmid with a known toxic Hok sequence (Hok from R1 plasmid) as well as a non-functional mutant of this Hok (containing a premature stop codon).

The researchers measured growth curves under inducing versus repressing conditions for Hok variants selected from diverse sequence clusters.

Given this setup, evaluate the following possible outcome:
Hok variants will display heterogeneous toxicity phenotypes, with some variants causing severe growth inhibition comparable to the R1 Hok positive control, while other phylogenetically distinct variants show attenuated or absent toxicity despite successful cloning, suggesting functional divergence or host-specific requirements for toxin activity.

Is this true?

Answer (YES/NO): NO